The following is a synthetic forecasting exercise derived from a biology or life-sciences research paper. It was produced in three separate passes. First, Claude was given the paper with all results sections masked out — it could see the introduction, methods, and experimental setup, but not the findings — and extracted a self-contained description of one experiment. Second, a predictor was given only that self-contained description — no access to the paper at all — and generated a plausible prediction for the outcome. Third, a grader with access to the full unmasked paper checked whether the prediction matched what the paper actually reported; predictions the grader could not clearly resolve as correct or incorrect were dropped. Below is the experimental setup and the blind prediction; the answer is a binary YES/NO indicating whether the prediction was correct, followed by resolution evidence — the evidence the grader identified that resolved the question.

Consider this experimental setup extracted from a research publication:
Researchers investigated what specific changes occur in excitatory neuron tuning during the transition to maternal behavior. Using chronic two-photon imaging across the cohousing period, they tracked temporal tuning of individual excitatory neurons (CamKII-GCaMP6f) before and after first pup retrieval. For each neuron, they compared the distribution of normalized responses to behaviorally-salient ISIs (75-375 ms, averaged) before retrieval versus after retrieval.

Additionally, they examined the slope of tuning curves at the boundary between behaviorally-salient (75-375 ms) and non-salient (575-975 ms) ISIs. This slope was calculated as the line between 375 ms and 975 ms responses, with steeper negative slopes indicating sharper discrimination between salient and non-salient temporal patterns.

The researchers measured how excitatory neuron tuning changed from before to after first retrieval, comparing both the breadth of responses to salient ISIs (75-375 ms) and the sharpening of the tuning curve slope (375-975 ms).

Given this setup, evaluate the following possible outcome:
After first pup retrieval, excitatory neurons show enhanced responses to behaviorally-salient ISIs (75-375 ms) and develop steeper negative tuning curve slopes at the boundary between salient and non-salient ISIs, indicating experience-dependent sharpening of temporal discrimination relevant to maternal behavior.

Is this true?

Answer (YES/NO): YES